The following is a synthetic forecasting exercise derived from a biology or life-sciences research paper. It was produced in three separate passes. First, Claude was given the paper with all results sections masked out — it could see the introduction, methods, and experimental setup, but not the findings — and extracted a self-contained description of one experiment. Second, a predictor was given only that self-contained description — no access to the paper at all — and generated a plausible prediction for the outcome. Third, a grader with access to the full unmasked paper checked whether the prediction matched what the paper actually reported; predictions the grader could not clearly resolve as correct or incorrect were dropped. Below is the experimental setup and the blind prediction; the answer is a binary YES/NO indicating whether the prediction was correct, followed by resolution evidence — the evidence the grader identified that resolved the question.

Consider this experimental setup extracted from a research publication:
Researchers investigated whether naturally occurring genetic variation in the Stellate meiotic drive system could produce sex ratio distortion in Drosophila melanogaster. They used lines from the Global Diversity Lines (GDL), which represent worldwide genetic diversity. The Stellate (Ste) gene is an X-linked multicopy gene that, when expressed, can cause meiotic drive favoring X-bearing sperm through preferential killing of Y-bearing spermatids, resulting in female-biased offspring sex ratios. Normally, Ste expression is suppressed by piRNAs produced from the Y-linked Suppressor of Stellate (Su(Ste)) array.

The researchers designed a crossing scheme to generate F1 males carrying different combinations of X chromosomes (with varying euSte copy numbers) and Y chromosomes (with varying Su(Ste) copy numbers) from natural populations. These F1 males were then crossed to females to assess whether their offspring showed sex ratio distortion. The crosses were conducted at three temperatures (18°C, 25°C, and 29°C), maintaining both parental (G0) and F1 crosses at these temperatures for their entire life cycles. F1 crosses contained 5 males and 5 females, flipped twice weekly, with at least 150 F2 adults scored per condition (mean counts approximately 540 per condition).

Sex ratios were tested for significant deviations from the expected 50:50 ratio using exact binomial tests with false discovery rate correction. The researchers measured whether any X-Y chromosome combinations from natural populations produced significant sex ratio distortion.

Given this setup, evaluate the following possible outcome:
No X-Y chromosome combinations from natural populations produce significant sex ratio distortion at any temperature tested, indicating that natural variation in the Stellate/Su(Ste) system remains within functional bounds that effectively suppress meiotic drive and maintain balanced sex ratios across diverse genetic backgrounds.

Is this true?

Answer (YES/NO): NO